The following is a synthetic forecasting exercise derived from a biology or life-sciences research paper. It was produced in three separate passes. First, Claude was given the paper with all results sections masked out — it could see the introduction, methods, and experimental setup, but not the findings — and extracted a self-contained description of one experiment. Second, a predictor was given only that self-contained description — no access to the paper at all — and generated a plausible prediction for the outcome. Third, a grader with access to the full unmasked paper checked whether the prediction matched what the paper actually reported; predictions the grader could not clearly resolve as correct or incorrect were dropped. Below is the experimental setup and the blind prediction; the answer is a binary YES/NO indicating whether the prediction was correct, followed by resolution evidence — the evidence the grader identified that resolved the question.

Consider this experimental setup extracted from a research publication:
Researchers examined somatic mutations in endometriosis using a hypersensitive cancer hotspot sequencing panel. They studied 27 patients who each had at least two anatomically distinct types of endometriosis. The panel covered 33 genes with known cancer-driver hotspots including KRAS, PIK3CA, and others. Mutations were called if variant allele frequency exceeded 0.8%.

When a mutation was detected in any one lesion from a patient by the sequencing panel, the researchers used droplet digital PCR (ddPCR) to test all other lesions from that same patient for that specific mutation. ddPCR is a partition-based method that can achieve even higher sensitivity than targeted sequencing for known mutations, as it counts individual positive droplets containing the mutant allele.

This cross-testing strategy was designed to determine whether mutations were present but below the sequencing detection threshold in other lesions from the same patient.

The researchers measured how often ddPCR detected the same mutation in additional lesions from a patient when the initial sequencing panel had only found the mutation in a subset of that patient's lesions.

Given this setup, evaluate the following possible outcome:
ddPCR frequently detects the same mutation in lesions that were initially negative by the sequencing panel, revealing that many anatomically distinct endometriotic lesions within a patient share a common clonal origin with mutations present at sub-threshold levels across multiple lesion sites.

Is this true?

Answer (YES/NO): YES